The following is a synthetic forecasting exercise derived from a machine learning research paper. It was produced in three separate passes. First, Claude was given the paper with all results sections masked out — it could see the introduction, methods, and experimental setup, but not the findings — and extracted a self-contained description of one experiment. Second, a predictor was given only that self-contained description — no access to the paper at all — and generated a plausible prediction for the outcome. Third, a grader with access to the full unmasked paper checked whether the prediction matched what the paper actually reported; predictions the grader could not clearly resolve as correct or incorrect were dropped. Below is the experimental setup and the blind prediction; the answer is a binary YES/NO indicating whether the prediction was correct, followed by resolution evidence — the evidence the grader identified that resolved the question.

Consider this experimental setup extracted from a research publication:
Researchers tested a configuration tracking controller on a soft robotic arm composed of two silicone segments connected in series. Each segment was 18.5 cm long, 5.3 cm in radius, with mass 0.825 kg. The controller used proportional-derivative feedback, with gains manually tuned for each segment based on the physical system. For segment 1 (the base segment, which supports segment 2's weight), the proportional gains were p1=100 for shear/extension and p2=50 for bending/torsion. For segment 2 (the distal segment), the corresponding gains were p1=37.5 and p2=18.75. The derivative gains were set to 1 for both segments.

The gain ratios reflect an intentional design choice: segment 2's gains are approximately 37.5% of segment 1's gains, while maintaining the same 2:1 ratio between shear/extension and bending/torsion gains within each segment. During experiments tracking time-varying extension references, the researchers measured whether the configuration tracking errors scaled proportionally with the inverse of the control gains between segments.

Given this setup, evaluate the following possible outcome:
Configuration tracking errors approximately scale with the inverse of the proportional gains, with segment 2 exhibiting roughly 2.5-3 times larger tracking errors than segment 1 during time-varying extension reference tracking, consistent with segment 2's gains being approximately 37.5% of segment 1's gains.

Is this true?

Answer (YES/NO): NO